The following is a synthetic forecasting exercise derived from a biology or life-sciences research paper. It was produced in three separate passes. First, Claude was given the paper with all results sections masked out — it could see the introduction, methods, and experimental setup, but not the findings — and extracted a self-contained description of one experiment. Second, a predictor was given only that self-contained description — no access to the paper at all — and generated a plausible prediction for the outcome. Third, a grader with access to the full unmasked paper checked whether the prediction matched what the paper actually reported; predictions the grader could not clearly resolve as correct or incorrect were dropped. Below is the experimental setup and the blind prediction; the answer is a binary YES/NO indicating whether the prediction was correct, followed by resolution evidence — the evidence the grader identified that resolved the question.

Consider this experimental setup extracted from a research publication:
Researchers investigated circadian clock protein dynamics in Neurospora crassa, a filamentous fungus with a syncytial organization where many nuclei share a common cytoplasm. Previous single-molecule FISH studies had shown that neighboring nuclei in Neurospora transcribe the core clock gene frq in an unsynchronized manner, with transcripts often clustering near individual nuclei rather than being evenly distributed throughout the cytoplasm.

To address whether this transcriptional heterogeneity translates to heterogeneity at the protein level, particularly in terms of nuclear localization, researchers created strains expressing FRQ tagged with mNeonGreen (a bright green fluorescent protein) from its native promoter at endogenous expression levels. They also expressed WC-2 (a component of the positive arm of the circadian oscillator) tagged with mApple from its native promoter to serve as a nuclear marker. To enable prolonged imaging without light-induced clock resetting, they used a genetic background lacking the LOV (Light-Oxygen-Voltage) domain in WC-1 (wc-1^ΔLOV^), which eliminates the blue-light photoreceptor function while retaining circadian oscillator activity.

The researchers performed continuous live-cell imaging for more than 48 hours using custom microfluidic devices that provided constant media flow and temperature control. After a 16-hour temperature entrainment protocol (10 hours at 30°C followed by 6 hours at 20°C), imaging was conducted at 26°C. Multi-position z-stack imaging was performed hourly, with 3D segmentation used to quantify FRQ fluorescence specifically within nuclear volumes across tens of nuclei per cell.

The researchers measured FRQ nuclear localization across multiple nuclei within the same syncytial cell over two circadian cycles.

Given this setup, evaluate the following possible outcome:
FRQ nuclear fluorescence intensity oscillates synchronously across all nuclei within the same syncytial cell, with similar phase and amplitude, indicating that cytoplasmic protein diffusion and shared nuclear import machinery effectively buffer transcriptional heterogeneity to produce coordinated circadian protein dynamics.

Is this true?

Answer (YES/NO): YES